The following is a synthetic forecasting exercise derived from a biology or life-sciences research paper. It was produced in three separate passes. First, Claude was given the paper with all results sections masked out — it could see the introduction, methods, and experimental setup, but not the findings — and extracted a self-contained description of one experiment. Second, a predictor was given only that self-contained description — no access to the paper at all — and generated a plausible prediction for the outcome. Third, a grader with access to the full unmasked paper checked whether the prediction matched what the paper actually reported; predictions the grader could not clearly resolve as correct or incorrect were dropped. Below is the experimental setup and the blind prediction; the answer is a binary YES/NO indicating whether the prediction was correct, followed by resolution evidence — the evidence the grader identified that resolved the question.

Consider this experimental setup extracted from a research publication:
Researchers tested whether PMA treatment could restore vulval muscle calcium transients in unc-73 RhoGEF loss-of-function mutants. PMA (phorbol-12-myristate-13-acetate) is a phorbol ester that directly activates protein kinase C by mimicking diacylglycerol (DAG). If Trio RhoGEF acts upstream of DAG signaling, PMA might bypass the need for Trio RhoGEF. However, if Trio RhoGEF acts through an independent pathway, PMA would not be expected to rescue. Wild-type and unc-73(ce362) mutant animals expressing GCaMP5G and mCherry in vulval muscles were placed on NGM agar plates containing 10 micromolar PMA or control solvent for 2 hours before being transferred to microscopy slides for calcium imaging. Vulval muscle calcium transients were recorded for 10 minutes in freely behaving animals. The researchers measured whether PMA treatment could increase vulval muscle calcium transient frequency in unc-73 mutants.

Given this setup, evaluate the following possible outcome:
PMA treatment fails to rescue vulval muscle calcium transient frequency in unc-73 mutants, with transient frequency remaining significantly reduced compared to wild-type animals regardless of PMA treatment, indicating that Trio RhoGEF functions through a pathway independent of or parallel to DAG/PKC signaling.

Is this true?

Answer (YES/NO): NO